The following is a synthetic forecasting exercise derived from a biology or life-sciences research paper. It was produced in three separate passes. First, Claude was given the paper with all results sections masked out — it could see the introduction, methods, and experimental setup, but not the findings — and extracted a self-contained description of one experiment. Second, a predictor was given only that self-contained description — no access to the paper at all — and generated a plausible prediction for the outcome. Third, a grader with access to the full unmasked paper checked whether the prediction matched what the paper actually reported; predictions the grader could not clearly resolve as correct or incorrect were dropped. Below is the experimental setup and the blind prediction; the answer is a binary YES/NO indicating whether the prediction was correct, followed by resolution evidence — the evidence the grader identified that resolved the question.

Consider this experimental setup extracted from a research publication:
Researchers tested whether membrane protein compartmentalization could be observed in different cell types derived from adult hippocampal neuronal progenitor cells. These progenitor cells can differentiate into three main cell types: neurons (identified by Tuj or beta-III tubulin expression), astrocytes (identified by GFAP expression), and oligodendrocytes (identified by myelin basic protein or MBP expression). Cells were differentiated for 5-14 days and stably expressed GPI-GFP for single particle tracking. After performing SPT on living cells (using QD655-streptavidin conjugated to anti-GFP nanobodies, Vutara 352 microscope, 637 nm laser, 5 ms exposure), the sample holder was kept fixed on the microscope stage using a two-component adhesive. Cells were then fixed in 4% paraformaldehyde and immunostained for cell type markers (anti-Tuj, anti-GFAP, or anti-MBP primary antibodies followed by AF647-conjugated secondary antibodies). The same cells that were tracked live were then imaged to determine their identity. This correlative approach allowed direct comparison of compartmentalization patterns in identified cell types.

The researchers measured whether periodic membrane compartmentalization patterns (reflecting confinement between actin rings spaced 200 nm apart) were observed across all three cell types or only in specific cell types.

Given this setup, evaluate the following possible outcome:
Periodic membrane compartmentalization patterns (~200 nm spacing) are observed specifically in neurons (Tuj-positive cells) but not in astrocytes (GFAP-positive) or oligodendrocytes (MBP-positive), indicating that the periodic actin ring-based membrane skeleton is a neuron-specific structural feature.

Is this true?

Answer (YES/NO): NO